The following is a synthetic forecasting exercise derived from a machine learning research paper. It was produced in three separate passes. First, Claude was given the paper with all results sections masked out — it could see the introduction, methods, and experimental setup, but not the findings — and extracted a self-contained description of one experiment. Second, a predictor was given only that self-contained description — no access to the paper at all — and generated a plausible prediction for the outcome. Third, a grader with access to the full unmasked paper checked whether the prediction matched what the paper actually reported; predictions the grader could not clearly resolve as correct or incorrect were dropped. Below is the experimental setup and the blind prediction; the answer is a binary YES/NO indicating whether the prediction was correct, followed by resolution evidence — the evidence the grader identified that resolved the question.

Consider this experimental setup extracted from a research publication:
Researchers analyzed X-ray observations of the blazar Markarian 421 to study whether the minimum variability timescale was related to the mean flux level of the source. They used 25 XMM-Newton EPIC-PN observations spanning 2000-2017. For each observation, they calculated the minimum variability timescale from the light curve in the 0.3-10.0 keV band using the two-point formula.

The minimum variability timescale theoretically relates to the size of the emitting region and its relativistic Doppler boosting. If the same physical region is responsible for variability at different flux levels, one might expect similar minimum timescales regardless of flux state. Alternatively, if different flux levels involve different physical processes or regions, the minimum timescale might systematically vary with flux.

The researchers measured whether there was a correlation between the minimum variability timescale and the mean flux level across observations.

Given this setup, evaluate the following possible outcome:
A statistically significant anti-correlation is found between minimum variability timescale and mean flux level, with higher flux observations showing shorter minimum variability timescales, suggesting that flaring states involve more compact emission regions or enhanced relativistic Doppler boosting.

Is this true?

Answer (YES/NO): NO